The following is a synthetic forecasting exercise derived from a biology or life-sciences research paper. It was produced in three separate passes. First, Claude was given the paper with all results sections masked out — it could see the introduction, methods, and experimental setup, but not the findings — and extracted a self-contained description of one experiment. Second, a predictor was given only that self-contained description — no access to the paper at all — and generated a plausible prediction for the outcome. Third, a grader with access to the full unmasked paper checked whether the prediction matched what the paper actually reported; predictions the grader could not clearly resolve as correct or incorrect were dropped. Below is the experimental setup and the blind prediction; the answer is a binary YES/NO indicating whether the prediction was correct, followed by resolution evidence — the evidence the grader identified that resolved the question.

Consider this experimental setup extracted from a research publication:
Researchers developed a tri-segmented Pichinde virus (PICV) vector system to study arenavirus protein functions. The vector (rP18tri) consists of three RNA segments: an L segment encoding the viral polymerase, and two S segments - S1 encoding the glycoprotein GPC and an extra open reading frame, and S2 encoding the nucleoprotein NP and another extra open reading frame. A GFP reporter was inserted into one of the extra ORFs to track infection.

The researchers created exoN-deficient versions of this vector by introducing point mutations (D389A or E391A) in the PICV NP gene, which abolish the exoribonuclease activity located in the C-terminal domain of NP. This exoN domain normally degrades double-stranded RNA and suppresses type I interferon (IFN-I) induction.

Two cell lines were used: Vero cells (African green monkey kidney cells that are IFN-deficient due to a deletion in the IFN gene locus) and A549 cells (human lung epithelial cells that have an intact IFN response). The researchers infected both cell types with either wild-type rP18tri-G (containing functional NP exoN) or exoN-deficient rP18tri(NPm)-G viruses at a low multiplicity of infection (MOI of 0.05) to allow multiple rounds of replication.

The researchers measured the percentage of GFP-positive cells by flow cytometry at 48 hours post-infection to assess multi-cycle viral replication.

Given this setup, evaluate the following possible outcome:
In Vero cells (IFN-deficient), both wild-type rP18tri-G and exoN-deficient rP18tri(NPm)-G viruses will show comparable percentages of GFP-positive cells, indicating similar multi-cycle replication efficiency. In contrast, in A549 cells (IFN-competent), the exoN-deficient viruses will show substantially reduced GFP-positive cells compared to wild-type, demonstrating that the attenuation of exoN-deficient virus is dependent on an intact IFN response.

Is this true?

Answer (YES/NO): YES